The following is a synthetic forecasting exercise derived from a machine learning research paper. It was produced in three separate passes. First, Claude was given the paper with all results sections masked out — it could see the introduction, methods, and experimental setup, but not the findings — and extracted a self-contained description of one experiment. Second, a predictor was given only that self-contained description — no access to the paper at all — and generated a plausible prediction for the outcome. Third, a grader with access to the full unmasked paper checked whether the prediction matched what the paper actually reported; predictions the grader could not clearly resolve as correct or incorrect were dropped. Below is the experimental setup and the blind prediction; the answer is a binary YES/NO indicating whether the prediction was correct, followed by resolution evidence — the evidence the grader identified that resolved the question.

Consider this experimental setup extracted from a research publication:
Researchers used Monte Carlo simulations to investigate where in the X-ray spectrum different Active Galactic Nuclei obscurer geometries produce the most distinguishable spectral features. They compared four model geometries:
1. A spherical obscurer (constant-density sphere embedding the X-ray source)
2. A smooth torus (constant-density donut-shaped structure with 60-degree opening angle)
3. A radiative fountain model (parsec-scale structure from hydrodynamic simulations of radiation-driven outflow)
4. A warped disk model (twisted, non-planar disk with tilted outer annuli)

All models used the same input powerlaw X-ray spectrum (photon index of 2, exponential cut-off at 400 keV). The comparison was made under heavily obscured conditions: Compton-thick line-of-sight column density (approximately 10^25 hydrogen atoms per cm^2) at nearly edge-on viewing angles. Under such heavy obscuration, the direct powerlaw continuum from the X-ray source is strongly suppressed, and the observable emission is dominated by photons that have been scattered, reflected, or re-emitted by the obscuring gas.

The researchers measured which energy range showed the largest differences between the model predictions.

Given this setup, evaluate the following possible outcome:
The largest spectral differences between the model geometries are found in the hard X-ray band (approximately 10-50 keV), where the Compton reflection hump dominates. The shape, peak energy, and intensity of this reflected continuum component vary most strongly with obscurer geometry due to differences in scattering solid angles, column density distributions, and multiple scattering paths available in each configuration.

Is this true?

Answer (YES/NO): NO